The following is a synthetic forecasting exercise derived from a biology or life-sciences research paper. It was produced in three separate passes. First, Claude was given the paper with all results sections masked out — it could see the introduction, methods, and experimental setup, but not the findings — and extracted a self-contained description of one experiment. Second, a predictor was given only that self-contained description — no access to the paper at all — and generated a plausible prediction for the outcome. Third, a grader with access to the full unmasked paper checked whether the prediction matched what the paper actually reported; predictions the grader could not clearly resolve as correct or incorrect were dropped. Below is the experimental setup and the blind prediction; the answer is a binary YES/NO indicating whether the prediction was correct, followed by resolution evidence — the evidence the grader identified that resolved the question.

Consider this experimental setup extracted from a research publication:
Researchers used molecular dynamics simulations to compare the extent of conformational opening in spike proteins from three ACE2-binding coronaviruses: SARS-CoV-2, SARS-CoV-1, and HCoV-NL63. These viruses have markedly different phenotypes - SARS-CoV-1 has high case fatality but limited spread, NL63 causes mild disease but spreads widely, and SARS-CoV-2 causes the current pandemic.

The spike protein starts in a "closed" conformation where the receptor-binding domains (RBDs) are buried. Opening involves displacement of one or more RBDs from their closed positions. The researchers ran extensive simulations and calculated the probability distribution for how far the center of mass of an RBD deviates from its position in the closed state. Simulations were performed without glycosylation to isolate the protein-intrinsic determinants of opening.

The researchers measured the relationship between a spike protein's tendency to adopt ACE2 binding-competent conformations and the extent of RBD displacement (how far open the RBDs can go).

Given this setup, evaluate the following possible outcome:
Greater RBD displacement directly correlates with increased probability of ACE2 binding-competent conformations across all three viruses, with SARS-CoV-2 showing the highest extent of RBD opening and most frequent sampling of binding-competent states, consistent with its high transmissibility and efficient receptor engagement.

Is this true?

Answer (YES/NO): NO